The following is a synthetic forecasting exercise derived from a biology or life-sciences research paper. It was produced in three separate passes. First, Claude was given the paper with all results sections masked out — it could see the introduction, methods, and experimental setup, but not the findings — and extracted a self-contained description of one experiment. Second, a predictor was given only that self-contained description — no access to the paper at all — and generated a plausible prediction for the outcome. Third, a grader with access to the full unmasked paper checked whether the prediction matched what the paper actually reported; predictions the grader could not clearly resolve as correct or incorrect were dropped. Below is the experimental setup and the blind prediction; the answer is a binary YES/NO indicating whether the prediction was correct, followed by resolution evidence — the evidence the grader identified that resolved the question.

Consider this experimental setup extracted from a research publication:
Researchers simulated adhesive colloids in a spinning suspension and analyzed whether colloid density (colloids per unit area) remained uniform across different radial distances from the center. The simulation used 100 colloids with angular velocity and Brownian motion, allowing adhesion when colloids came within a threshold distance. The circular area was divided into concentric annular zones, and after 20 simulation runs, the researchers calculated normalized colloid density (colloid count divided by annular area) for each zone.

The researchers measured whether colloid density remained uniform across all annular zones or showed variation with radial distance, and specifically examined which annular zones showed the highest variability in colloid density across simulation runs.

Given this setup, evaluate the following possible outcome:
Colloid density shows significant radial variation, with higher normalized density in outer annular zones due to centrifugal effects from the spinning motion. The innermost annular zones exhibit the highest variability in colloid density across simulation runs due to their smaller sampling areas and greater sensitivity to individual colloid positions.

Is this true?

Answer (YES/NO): NO